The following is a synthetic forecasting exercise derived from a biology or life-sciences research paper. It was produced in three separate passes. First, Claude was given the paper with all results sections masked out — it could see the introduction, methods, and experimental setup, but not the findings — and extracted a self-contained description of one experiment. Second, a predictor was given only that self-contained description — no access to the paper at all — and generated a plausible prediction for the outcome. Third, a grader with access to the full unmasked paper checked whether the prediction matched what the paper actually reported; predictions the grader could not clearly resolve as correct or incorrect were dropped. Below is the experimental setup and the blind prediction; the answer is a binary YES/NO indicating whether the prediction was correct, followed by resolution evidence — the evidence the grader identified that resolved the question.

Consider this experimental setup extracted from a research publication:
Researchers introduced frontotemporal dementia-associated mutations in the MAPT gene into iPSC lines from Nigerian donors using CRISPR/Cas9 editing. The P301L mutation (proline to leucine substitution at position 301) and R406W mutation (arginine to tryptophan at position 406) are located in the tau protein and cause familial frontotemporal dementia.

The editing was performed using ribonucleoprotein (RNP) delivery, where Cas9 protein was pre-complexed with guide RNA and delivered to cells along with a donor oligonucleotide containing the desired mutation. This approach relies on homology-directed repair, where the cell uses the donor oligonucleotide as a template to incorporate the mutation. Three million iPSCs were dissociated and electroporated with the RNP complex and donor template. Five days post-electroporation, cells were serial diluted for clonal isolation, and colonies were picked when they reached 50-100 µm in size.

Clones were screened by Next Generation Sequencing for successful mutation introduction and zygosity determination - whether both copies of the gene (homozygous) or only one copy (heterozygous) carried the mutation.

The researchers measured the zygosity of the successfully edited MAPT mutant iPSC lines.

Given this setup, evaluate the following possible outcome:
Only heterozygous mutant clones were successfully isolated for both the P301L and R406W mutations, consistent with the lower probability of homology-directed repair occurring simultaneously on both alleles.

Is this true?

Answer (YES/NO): YES